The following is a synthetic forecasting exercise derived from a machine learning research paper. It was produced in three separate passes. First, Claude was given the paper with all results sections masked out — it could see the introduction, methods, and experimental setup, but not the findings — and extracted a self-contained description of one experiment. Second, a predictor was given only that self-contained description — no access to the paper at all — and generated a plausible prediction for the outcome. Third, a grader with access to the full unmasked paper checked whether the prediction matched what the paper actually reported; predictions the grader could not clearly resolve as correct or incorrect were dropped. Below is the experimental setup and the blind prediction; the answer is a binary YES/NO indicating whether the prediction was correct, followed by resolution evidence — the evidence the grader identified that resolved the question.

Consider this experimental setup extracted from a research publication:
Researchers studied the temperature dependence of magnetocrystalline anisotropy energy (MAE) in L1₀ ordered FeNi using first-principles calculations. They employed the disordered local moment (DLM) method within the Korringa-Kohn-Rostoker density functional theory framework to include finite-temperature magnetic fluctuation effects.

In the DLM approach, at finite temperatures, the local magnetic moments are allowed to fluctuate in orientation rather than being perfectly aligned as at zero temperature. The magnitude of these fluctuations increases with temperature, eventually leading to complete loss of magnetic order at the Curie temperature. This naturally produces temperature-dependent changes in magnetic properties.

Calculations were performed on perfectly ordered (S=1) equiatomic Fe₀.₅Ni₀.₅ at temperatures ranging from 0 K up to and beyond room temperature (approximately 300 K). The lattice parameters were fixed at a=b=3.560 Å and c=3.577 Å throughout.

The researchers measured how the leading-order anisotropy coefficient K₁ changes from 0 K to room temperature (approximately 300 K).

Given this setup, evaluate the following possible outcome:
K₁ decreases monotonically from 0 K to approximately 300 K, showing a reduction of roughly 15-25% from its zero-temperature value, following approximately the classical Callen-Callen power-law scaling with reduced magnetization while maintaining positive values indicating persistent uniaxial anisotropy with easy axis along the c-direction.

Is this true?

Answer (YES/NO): NO